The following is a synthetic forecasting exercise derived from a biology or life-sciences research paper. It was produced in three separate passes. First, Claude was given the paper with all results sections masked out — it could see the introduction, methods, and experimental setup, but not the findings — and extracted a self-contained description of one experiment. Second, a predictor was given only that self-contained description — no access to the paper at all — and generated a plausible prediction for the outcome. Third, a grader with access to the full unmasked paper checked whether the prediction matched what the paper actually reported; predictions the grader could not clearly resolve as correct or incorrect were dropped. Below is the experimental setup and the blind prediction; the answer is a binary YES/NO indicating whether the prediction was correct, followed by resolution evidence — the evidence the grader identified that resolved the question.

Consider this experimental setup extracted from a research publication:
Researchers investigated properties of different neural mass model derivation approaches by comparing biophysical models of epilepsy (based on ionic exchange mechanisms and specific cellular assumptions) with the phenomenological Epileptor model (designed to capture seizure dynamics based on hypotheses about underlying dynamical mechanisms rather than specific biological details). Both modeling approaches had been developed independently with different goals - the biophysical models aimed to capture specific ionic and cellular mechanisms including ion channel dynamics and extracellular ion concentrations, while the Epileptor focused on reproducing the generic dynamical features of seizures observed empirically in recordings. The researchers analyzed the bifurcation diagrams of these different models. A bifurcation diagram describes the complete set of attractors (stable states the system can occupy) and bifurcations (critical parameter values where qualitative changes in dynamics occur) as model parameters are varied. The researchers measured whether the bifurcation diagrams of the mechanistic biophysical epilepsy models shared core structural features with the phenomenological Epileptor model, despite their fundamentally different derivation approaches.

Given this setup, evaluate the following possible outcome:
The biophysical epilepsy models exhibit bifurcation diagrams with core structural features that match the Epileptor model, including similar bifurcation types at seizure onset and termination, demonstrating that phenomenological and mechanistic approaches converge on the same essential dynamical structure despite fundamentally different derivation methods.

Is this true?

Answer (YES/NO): YES